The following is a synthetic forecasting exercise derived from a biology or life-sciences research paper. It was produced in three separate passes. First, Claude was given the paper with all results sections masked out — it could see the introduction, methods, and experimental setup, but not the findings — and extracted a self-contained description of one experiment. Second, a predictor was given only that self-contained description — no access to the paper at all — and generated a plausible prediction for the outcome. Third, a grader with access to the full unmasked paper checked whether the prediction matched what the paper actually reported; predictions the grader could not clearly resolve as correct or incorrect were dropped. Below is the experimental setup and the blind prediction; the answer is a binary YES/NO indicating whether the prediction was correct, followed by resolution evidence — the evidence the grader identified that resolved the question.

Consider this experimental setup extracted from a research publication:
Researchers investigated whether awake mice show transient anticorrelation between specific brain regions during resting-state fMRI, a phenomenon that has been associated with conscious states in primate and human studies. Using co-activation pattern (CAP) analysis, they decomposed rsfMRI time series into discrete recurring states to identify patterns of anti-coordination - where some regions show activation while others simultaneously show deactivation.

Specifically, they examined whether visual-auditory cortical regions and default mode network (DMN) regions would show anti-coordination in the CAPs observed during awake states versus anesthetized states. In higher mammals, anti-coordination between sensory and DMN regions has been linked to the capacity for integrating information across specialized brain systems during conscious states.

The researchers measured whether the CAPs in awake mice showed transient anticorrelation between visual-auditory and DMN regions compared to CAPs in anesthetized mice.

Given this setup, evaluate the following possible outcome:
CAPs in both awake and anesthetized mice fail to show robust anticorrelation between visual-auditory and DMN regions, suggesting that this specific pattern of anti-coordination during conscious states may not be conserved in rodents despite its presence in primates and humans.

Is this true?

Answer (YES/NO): NO